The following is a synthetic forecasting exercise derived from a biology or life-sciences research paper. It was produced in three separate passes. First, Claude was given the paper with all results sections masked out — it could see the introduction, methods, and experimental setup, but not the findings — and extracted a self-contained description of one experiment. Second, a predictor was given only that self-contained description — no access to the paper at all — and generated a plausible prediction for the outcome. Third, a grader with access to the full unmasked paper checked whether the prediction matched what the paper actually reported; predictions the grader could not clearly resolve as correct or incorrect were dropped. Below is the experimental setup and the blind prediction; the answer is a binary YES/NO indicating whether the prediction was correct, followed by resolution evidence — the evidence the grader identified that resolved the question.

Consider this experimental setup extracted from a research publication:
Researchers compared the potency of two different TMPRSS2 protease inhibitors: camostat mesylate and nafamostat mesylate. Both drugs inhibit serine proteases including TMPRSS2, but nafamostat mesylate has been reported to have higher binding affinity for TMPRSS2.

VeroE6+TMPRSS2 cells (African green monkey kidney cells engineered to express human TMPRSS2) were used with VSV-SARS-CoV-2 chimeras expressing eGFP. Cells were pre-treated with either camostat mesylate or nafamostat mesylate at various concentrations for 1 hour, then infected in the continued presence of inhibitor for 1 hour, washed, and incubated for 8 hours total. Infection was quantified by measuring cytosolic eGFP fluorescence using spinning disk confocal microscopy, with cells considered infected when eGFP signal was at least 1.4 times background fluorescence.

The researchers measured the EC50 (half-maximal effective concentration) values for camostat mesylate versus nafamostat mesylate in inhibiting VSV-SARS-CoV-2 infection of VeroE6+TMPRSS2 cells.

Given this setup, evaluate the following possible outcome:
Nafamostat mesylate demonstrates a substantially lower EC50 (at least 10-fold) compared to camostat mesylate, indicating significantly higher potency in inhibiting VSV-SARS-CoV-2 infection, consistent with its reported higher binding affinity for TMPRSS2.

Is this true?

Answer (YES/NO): YES